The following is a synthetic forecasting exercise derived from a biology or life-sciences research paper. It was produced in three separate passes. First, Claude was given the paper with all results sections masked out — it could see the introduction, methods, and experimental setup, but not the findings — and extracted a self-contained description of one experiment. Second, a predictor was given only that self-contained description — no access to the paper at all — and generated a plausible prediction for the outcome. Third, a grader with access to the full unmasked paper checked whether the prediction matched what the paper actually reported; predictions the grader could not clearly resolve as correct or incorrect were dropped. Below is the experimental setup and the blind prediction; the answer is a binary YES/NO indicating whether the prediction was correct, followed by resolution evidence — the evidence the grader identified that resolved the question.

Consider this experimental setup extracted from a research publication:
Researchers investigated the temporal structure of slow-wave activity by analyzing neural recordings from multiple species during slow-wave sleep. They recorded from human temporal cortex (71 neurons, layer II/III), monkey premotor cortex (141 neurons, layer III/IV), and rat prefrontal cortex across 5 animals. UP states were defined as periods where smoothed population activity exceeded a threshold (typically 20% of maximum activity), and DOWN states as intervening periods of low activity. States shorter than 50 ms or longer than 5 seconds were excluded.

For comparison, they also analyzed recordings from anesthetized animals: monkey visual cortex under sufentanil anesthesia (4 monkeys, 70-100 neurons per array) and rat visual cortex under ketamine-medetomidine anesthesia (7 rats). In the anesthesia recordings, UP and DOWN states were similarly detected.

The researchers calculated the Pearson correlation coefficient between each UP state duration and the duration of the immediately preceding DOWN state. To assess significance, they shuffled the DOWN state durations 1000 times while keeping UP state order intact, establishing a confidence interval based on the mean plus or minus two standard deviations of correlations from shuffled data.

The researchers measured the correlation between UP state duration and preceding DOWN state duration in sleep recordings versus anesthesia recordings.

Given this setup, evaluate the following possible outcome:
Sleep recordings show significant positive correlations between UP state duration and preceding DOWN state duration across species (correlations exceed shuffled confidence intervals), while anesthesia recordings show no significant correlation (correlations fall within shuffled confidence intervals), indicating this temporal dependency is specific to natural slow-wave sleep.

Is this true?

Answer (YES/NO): NO